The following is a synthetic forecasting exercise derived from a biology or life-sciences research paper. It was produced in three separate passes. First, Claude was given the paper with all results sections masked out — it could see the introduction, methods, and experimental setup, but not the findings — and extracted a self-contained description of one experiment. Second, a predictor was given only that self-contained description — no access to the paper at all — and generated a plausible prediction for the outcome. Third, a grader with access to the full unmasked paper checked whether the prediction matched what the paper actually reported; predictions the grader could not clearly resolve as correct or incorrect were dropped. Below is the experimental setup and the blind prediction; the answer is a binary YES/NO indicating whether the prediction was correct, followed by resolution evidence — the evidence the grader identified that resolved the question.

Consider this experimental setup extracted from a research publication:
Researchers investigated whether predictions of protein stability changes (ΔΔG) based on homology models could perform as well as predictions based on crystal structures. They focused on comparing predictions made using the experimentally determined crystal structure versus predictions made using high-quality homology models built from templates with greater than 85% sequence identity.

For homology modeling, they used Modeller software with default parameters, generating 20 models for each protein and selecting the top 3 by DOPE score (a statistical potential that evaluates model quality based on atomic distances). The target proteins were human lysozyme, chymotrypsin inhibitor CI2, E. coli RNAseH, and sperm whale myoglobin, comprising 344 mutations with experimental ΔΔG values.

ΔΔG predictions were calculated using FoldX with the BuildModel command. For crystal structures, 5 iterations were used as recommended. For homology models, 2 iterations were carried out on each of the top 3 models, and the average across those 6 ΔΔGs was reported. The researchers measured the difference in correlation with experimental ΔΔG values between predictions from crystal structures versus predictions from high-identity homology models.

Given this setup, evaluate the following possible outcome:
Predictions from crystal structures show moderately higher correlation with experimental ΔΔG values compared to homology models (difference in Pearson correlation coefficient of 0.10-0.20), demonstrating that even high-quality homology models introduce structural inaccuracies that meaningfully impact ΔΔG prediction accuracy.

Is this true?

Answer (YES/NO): NO